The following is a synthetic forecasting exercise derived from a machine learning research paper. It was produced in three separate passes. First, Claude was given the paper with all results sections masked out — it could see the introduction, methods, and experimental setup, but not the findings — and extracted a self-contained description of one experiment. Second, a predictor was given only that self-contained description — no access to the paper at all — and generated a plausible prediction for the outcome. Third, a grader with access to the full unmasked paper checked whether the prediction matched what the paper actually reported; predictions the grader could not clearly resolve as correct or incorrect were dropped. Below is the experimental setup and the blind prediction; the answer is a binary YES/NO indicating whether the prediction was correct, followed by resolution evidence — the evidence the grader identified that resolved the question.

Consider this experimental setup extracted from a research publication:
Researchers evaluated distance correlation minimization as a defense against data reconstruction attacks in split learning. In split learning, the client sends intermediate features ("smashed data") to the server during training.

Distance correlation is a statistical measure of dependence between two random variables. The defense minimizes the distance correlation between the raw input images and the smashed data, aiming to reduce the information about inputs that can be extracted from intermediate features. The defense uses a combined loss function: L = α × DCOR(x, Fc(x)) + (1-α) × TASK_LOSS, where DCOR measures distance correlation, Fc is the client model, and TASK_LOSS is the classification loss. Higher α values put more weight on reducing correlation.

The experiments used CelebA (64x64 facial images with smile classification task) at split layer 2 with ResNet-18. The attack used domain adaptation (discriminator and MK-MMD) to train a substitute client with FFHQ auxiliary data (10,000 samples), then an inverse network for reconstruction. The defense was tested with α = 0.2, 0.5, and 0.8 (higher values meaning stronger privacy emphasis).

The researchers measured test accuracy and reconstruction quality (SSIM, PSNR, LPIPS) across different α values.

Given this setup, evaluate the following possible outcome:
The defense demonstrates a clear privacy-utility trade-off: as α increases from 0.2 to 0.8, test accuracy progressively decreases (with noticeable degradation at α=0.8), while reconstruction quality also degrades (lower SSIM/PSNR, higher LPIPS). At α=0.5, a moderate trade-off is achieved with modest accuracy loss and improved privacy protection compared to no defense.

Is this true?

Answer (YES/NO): NO